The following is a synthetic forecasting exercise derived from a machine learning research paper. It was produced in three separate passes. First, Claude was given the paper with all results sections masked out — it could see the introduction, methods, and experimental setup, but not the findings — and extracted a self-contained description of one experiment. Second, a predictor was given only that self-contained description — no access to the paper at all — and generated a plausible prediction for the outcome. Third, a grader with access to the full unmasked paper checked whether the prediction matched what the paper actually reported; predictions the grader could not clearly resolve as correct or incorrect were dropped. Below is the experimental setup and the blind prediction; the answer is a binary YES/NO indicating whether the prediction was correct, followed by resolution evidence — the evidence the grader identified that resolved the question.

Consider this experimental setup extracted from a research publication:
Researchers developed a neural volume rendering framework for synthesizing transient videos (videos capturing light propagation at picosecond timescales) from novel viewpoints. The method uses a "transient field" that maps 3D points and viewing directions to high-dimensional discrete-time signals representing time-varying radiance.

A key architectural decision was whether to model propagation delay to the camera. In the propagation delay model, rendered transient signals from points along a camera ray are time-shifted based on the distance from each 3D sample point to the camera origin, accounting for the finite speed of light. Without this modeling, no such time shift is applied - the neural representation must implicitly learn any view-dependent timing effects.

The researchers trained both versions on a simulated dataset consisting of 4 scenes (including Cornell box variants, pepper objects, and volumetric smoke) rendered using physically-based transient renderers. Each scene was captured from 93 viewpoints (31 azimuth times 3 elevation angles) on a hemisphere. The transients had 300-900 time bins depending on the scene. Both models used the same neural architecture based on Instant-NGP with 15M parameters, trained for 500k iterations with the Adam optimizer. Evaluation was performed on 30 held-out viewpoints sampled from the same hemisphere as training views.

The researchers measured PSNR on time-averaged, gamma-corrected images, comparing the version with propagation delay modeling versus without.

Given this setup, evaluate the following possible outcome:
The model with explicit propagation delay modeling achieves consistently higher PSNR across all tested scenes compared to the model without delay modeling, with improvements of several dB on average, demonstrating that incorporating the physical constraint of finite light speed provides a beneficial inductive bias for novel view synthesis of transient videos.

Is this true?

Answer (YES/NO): YES